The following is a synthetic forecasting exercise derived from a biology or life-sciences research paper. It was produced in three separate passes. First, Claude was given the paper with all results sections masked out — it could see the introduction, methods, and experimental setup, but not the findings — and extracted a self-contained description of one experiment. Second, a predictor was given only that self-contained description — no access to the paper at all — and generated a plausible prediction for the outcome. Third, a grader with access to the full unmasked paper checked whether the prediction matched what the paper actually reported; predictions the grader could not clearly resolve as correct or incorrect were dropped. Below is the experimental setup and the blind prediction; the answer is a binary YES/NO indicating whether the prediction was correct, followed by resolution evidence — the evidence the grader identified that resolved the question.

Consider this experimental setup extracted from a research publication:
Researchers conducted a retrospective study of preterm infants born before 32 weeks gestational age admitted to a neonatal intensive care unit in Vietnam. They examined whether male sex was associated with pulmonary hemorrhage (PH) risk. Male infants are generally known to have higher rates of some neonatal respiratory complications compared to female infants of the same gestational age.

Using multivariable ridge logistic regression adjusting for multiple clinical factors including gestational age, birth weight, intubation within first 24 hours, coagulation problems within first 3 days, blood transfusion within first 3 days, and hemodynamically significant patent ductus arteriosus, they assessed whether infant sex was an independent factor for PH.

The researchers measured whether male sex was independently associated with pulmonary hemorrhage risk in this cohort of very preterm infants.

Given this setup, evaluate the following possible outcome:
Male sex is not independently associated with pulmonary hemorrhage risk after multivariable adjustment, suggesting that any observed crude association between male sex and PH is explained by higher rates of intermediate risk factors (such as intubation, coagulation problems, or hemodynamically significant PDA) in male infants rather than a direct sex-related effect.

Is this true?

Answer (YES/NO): YES